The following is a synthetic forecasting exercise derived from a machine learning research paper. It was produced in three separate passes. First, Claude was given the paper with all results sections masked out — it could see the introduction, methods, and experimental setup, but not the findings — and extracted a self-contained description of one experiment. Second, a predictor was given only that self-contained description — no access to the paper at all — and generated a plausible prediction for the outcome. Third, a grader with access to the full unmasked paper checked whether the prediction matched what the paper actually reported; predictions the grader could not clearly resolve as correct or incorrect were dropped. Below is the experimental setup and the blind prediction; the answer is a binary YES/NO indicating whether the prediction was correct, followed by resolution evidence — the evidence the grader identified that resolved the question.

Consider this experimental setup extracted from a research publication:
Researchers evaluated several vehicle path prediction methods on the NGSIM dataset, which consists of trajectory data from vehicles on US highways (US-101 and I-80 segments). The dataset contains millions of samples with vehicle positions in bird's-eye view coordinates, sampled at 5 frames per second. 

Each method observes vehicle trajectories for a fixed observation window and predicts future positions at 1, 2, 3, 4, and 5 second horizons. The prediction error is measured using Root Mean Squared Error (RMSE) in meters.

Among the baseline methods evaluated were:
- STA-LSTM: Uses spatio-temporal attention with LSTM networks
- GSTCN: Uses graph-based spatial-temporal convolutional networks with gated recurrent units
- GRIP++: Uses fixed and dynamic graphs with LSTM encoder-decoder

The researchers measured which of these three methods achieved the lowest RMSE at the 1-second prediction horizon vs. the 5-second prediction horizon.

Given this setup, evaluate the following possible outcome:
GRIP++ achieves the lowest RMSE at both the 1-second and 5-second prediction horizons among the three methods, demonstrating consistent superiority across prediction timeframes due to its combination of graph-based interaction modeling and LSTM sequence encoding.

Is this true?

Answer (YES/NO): NO